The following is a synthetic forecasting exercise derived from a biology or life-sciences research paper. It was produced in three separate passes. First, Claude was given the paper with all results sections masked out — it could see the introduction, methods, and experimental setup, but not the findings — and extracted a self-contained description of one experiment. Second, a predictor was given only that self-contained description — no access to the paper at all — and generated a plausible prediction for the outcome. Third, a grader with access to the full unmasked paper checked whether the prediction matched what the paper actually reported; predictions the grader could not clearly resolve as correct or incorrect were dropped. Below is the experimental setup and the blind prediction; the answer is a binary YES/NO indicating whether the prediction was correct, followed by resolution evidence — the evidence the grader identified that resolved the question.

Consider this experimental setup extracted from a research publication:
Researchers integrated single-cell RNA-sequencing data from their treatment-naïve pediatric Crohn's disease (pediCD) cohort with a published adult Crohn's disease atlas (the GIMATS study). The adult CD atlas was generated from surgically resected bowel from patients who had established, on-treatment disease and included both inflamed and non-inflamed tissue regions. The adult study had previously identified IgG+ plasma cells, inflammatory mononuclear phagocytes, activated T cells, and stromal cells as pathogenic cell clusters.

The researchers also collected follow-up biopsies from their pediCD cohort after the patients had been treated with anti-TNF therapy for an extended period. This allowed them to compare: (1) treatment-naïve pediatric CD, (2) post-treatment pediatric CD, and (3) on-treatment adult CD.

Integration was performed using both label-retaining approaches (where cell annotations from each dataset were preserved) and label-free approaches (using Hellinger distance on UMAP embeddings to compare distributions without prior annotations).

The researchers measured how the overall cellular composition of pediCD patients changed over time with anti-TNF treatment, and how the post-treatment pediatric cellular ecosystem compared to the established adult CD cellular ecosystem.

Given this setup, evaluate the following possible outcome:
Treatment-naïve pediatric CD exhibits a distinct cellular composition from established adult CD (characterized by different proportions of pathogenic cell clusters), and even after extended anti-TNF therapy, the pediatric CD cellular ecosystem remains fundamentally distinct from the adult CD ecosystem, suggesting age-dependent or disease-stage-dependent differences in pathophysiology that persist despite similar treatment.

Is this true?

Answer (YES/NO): NO